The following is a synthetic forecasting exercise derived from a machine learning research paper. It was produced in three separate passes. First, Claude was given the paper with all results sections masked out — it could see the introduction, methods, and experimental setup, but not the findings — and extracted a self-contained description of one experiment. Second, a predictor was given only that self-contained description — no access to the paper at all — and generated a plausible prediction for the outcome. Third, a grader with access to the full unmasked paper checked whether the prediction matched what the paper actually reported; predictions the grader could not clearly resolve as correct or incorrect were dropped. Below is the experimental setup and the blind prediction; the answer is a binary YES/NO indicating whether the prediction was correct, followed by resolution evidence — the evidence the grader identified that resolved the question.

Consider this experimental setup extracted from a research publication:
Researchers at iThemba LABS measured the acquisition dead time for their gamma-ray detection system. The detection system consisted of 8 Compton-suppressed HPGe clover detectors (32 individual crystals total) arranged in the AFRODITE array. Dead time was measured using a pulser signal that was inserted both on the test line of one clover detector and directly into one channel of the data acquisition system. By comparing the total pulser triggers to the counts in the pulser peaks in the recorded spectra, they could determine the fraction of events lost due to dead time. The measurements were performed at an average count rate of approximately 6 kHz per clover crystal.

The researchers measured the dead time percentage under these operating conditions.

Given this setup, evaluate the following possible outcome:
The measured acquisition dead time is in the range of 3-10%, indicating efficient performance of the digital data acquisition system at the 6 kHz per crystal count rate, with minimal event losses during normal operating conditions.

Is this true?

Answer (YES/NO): YES